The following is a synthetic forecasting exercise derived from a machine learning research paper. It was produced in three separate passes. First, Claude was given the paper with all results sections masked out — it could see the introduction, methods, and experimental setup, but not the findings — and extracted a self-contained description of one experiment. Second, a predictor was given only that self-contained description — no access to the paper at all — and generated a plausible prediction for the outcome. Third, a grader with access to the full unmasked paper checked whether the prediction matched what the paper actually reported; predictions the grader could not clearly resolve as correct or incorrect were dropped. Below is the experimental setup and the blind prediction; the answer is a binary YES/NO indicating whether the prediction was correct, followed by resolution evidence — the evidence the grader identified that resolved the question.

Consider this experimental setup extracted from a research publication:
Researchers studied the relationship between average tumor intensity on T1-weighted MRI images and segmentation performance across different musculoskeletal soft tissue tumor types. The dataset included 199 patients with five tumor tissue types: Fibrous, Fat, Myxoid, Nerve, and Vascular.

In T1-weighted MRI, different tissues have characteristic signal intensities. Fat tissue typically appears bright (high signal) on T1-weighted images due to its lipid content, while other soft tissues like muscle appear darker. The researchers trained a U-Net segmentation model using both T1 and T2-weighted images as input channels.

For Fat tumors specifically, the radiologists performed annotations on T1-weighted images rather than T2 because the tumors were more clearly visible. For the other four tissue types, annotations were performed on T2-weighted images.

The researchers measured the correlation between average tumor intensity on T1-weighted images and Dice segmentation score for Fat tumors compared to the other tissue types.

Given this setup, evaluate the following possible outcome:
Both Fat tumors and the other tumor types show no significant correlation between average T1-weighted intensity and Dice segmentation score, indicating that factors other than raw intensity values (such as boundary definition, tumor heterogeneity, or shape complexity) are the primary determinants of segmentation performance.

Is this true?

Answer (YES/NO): NO